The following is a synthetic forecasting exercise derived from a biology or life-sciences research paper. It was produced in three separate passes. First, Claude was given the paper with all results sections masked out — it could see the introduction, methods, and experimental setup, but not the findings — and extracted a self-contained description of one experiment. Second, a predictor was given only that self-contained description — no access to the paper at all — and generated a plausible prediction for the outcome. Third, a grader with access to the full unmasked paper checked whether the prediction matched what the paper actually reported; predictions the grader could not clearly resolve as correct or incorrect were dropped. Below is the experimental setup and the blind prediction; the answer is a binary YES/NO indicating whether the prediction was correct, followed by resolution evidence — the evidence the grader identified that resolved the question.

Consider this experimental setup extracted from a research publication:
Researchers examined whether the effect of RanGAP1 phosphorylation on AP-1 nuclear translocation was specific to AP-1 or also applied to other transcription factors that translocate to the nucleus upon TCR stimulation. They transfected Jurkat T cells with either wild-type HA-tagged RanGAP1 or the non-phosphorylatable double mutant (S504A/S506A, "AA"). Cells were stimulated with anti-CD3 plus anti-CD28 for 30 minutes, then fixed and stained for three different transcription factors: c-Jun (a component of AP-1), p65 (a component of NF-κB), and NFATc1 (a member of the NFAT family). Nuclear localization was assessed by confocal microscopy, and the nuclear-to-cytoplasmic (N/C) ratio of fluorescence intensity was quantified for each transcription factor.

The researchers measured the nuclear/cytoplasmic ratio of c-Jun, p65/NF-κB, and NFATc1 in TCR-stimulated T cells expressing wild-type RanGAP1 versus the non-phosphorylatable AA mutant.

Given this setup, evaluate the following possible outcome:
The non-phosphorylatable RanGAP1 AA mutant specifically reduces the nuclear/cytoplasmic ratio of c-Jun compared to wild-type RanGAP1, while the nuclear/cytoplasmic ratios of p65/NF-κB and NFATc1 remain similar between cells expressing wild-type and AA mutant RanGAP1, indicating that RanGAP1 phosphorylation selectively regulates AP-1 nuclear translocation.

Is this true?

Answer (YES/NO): NO